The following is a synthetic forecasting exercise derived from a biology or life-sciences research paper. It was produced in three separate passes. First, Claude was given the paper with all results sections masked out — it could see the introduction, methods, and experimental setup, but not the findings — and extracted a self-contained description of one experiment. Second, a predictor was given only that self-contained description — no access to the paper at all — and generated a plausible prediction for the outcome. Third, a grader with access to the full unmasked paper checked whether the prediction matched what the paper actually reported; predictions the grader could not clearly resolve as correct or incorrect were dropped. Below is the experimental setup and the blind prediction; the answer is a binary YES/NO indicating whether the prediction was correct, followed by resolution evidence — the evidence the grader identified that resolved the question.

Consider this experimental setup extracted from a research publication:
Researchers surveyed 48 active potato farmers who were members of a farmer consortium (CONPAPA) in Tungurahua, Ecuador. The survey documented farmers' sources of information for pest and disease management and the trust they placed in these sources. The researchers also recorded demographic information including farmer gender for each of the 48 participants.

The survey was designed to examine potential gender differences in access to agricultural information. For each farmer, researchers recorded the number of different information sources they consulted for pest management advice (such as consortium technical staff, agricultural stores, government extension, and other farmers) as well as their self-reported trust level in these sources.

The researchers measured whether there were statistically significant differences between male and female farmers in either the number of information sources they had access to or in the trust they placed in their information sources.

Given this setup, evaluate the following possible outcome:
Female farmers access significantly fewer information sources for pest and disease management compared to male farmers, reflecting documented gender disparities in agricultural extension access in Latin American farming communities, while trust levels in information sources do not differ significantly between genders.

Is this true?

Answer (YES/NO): NO